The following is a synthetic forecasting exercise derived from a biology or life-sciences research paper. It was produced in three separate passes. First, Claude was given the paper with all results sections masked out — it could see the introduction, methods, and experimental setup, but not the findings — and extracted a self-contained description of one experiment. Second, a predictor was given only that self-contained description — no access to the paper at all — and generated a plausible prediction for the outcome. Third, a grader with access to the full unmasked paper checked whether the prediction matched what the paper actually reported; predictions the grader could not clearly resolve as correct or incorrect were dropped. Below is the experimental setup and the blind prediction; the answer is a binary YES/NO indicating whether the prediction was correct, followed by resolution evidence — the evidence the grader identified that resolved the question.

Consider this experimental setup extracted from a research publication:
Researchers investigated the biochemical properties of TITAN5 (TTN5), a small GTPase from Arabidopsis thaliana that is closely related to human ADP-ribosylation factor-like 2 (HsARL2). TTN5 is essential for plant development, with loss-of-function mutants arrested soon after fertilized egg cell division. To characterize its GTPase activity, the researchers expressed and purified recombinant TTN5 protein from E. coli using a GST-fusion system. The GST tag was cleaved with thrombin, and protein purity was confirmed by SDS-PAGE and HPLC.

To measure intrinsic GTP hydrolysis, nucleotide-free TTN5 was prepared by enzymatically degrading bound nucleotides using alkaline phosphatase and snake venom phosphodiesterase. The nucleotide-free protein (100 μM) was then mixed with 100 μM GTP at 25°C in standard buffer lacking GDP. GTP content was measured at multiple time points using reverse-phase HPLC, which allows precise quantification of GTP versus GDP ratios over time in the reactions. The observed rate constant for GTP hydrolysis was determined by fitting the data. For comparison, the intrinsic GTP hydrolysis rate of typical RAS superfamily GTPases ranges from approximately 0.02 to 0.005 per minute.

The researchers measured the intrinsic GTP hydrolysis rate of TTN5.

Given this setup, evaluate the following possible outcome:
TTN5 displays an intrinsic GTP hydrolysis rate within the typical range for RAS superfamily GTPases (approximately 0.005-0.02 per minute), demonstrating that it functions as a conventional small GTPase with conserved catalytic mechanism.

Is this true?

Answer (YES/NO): NO